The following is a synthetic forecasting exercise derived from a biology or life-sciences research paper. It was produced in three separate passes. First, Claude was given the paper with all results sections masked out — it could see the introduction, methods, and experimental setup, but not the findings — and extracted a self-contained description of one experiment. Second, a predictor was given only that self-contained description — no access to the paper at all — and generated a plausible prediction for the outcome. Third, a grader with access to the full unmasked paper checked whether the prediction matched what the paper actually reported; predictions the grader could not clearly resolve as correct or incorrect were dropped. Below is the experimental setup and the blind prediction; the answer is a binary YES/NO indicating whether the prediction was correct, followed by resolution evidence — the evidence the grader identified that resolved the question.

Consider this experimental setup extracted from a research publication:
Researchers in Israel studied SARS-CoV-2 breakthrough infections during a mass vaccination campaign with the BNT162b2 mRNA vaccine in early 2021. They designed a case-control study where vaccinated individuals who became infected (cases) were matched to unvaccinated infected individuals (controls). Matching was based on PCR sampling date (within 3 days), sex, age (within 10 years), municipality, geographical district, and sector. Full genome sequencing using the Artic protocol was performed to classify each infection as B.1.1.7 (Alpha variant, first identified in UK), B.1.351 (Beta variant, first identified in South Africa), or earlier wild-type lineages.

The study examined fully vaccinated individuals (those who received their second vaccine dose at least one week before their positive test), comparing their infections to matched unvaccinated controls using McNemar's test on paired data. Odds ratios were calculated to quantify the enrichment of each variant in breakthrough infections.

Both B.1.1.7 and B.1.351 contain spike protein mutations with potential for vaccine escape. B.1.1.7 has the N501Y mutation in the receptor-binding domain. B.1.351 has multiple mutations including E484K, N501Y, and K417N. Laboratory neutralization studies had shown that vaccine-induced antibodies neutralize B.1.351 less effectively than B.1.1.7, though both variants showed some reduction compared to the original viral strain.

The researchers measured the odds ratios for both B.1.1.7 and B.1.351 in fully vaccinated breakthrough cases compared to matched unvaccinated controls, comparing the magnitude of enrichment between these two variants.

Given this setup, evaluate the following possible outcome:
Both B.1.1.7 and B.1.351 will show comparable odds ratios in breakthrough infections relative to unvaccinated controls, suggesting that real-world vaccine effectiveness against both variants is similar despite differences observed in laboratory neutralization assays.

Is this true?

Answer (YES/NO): NO